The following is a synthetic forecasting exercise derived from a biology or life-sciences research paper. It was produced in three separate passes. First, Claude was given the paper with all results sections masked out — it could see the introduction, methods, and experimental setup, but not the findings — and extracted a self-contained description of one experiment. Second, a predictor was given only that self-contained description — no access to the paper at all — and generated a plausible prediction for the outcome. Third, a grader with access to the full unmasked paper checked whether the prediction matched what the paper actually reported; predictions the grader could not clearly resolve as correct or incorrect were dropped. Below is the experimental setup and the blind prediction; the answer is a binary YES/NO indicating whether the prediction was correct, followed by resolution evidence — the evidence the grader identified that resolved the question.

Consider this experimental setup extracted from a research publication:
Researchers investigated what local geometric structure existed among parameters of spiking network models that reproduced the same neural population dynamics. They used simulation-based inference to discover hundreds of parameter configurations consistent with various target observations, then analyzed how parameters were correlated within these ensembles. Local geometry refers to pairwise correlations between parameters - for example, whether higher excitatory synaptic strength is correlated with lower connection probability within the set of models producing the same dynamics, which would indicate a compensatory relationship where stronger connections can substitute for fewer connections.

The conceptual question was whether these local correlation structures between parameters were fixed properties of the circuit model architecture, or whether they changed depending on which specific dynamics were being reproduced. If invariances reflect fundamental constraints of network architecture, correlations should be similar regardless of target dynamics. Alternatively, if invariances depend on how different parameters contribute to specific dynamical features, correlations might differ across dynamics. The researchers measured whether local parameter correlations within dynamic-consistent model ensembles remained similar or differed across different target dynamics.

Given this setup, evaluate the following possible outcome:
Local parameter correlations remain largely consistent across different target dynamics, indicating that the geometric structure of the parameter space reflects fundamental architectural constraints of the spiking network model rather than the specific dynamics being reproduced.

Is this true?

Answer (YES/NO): NO